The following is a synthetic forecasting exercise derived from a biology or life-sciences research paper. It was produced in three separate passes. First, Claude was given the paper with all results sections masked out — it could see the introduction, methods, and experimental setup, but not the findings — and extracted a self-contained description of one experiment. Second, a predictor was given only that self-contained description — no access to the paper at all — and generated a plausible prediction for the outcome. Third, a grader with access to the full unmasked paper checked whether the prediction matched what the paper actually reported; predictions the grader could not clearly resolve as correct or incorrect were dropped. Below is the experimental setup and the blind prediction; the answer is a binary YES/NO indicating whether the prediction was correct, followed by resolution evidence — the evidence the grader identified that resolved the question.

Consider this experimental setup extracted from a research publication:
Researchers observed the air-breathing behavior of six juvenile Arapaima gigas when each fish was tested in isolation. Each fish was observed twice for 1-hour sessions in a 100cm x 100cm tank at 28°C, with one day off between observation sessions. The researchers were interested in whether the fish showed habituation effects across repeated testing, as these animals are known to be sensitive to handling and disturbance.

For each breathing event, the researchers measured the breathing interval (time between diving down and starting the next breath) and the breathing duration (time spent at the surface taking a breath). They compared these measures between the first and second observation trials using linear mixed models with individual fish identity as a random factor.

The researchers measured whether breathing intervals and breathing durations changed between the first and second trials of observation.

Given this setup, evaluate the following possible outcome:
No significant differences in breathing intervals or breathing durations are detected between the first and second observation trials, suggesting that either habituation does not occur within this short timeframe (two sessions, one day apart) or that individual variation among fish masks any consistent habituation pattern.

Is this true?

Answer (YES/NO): NO